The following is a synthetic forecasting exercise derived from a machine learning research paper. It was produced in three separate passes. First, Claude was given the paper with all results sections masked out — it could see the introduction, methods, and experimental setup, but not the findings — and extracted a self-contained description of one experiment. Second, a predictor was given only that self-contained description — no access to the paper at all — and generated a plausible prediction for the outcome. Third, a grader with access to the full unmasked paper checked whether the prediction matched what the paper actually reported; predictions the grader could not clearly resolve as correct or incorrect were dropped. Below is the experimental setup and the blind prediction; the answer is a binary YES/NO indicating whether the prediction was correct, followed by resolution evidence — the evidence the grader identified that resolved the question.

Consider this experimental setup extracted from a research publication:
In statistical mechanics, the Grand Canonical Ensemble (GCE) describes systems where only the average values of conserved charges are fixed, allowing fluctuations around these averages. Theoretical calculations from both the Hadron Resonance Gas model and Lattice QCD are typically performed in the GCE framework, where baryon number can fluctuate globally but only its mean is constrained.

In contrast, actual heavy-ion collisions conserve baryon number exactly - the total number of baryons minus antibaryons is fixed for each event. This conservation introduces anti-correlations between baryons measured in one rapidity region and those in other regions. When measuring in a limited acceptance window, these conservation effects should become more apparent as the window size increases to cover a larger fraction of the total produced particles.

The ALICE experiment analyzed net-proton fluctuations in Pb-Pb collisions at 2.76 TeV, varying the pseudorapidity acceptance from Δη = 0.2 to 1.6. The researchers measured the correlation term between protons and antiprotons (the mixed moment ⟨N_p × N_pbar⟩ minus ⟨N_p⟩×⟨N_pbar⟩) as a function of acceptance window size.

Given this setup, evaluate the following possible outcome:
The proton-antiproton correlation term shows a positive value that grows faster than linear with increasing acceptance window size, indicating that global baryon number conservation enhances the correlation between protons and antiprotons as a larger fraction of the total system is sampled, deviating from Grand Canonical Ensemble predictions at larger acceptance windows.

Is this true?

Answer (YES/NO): YES